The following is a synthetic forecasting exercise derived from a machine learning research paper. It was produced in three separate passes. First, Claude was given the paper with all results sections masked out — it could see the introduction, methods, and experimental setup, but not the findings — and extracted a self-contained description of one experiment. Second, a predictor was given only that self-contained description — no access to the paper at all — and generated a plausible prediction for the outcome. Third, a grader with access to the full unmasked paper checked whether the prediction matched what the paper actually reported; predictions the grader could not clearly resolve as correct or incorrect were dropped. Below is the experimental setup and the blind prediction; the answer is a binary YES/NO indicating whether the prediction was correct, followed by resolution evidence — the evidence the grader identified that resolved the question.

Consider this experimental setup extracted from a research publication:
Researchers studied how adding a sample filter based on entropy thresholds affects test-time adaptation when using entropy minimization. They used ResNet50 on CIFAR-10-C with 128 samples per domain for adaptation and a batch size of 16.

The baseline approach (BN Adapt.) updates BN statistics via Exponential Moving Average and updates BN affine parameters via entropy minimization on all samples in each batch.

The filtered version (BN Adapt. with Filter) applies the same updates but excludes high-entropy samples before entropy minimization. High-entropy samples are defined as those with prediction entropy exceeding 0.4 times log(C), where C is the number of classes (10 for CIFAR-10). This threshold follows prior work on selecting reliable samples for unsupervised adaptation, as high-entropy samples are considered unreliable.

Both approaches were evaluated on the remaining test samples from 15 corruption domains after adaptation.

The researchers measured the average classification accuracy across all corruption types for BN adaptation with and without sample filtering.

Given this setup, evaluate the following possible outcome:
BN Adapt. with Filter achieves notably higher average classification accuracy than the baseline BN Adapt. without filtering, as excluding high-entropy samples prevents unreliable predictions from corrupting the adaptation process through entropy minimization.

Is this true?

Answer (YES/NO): NO